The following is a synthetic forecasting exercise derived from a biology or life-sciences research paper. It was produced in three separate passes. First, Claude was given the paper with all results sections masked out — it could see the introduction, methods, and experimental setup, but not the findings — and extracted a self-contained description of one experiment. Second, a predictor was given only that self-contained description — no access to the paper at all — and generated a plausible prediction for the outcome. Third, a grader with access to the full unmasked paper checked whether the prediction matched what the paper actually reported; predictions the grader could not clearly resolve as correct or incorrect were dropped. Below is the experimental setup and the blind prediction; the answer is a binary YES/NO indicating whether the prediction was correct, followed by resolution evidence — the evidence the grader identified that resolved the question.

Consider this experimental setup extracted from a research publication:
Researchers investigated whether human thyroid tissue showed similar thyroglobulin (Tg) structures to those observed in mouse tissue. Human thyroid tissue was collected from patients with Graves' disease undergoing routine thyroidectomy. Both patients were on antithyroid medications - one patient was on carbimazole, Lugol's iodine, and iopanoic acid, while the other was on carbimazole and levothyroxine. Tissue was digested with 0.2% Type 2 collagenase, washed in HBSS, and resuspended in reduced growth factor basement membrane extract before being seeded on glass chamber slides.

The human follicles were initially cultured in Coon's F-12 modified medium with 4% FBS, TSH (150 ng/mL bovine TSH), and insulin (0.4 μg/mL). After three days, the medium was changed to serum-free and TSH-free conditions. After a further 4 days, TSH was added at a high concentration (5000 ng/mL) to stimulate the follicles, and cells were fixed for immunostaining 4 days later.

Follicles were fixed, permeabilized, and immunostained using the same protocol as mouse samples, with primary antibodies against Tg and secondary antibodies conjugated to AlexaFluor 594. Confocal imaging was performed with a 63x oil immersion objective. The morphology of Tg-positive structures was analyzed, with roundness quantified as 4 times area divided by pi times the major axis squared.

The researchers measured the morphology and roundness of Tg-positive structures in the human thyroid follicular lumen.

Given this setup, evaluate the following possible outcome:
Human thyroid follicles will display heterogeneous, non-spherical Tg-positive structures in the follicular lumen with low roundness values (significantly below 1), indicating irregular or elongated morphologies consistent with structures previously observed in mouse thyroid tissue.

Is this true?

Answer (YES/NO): NO